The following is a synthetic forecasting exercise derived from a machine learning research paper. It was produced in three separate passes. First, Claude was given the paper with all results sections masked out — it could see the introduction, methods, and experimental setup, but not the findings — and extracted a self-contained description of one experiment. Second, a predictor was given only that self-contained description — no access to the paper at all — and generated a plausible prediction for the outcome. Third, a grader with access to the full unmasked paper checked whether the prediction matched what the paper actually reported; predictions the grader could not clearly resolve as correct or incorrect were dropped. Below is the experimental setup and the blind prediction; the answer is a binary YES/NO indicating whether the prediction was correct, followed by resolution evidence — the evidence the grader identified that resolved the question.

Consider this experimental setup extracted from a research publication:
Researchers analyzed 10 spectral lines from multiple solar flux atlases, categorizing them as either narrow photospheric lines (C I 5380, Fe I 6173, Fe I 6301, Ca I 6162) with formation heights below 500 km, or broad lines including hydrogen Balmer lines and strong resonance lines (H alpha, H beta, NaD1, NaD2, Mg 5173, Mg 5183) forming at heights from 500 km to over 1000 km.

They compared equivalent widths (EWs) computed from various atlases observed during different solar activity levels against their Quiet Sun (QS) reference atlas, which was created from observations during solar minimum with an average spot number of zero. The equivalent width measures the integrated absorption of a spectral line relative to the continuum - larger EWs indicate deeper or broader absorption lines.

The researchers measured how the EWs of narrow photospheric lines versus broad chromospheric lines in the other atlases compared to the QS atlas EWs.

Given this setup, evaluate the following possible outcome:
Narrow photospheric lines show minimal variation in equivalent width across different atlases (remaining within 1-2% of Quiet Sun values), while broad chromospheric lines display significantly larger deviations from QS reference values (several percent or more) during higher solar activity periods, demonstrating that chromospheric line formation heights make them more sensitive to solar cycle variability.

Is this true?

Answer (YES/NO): NO